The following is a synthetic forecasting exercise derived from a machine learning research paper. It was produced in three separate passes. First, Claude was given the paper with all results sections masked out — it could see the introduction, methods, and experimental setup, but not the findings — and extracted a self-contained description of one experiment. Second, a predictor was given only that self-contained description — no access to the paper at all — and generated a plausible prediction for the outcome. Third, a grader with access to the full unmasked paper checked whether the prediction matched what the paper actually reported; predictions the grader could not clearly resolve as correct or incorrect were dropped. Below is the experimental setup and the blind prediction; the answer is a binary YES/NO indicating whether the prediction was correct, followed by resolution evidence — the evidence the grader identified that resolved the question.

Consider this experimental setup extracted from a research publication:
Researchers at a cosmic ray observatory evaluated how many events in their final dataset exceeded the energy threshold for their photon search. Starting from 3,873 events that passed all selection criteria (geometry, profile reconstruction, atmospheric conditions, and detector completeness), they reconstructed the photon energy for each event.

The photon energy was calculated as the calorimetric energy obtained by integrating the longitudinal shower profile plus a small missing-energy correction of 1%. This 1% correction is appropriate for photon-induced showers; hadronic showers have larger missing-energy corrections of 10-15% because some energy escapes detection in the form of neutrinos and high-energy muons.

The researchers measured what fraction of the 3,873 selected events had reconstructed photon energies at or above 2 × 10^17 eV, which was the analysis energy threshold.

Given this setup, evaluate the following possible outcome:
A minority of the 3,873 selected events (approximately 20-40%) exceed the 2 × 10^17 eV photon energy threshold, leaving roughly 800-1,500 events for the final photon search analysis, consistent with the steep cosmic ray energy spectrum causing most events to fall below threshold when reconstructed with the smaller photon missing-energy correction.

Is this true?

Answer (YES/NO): NO